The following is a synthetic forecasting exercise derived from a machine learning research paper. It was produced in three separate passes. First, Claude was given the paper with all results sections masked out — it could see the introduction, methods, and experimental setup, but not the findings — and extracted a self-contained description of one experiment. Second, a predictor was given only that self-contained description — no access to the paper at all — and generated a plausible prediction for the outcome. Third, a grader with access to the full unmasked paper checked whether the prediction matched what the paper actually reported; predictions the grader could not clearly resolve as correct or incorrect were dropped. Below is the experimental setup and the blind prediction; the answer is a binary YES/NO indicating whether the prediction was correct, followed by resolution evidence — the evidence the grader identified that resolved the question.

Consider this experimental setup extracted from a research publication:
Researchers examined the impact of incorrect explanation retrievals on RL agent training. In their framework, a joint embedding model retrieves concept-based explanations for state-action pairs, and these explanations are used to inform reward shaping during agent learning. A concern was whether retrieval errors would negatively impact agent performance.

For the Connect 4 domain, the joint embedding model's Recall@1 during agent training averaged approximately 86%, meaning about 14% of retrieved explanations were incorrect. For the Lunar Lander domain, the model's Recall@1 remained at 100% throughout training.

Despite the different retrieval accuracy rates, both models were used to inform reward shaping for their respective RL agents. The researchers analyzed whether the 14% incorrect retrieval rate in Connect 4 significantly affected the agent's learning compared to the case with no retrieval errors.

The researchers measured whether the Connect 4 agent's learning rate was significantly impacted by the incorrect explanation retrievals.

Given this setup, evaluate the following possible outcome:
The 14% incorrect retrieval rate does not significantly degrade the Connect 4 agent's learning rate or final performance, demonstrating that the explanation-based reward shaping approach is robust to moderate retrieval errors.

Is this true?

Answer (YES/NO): YES